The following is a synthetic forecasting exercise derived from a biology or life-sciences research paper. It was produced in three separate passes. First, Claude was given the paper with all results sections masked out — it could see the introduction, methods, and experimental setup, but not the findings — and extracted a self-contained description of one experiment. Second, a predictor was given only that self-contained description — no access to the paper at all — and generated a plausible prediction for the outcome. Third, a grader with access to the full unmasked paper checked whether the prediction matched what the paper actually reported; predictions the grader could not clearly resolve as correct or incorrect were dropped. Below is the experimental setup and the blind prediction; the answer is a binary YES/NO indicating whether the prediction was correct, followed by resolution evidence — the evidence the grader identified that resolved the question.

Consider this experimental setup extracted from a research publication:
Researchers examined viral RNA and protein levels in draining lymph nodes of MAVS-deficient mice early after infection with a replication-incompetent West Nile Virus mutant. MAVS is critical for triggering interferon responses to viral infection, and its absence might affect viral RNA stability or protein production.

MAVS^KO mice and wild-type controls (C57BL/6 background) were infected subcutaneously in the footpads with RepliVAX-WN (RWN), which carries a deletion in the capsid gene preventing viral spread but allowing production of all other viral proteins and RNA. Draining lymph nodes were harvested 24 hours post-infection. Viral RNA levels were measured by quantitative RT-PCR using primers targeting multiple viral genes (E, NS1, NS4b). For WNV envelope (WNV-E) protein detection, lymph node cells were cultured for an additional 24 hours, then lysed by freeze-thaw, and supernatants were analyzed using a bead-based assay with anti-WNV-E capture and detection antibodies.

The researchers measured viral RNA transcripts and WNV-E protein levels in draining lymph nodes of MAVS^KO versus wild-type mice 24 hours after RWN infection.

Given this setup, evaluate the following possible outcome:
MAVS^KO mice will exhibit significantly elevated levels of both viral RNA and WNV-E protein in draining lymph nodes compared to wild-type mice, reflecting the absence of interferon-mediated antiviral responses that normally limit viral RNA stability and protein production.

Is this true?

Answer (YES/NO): NO